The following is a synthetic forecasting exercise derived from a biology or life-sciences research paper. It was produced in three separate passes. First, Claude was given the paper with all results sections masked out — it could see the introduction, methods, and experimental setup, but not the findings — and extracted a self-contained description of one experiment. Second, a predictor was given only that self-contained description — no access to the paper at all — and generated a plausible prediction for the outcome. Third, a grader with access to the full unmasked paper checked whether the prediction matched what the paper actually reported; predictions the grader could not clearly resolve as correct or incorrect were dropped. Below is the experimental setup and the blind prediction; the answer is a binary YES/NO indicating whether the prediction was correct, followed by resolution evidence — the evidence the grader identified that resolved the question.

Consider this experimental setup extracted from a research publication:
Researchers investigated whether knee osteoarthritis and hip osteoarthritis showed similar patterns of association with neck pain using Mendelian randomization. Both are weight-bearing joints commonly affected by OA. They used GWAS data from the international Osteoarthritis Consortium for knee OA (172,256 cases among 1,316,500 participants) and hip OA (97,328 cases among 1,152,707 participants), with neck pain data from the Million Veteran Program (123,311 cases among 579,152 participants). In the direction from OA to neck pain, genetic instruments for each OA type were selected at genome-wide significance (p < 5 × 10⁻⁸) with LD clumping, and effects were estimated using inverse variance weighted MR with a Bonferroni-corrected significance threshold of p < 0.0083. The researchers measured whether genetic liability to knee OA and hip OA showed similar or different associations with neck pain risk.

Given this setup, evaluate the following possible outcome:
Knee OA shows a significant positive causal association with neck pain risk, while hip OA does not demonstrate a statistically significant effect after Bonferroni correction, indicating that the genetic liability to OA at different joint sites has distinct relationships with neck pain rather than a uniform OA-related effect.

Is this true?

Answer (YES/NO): NO